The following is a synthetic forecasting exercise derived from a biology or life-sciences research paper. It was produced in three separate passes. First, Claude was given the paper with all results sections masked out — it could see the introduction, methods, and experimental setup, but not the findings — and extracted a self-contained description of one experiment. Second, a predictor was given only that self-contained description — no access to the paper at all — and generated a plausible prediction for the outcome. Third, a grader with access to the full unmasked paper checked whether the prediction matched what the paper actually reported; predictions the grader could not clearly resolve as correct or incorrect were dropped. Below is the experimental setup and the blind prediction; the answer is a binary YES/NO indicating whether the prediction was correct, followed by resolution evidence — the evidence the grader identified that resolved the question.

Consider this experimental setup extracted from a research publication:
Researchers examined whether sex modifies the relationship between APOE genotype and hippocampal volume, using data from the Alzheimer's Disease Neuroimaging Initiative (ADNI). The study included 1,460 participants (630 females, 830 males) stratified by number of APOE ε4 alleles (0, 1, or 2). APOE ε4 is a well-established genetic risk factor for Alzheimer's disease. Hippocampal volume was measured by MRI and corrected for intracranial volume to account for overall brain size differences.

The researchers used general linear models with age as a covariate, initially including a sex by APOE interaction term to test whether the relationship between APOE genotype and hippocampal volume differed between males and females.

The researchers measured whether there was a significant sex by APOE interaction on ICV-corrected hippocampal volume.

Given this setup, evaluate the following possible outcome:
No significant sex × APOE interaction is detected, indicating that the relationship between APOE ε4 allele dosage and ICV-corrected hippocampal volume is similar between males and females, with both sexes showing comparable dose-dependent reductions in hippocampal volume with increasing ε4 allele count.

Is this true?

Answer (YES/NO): YES